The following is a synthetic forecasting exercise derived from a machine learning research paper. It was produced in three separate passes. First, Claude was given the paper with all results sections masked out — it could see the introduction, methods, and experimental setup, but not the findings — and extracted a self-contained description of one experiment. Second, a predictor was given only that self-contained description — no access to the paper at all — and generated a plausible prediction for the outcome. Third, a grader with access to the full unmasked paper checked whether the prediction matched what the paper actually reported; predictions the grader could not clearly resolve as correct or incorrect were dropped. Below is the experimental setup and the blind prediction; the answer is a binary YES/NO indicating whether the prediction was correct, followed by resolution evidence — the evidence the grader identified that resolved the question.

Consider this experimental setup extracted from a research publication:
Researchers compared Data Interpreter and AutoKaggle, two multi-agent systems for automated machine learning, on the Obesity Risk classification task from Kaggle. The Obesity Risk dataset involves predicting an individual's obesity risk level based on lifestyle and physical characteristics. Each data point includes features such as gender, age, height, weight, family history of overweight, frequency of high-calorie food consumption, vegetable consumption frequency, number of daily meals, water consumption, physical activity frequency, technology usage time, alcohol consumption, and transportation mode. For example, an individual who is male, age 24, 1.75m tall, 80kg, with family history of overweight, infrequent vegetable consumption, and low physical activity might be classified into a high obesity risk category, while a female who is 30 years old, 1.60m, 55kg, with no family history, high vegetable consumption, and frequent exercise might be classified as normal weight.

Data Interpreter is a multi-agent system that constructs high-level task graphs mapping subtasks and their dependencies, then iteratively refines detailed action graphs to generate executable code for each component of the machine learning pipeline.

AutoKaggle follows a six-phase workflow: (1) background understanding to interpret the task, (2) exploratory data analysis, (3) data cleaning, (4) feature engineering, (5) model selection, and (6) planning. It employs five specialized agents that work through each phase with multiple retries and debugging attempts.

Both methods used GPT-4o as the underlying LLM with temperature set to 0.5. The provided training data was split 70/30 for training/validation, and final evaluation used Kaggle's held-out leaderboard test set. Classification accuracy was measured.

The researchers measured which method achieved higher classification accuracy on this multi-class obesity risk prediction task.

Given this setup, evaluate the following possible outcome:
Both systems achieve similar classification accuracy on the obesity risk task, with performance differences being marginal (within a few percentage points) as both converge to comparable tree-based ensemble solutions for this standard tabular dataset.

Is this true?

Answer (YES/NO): NO